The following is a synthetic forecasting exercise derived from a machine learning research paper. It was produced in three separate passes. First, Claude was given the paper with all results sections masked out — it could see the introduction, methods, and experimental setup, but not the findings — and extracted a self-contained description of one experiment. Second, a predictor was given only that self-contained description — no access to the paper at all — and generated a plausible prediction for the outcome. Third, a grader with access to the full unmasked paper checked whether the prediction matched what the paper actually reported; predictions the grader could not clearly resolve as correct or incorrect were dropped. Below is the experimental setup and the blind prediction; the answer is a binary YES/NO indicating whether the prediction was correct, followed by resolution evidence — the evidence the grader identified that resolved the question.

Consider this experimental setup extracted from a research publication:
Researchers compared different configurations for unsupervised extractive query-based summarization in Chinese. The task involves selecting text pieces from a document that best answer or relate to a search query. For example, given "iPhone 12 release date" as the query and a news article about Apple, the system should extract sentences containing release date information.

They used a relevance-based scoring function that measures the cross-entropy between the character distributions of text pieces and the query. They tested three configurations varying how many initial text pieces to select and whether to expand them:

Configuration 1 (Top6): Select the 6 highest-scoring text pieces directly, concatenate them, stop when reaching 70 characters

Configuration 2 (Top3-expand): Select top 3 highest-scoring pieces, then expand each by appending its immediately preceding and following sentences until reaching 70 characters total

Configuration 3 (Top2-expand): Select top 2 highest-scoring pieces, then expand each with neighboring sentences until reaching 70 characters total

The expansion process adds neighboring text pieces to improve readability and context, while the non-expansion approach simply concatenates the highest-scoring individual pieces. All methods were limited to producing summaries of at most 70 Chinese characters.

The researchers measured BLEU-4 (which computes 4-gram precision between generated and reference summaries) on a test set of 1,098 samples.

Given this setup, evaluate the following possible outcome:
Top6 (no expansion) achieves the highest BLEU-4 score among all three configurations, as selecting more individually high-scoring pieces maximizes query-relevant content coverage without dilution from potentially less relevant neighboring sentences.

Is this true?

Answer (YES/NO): NO